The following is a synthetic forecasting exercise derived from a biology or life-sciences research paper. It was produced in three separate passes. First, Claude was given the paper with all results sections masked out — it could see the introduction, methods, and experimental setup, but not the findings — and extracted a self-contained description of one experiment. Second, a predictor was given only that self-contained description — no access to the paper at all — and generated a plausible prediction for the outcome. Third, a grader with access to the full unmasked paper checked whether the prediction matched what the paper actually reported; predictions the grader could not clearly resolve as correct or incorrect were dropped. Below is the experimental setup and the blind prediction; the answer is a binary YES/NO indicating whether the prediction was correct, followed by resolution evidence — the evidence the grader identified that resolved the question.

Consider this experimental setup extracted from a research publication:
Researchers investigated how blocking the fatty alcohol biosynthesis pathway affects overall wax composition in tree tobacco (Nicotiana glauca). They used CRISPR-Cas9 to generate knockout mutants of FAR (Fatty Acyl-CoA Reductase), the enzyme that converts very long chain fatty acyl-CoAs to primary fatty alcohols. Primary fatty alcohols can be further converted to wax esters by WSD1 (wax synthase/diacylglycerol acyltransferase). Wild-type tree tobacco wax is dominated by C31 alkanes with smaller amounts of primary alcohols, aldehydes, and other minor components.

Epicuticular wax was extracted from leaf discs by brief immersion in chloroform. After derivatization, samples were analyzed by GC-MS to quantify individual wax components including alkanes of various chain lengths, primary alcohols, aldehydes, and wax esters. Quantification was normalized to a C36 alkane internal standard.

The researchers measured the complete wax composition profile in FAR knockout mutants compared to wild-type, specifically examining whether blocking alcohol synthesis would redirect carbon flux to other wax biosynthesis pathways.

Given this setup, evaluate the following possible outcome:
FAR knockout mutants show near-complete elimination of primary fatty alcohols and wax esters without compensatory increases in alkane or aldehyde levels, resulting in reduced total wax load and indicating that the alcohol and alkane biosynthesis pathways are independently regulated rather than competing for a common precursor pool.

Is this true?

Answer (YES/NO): NO